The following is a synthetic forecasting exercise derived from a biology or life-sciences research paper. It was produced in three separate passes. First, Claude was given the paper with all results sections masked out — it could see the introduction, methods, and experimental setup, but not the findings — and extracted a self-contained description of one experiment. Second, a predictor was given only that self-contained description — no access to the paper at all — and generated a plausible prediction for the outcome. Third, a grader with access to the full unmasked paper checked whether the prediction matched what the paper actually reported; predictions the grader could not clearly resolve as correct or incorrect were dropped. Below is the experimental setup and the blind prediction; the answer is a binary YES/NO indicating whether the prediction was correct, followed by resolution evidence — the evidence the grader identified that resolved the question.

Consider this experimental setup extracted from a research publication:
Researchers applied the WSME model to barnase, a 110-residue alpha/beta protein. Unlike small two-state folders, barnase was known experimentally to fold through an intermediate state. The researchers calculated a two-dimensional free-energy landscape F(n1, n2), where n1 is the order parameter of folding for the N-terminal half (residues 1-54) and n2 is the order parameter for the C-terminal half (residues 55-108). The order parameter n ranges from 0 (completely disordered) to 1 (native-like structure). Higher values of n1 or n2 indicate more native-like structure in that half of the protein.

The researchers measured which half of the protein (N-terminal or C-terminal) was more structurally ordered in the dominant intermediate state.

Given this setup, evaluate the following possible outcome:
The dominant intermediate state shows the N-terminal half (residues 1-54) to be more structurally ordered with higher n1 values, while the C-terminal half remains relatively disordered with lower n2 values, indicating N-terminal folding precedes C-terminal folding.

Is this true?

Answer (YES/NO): NO